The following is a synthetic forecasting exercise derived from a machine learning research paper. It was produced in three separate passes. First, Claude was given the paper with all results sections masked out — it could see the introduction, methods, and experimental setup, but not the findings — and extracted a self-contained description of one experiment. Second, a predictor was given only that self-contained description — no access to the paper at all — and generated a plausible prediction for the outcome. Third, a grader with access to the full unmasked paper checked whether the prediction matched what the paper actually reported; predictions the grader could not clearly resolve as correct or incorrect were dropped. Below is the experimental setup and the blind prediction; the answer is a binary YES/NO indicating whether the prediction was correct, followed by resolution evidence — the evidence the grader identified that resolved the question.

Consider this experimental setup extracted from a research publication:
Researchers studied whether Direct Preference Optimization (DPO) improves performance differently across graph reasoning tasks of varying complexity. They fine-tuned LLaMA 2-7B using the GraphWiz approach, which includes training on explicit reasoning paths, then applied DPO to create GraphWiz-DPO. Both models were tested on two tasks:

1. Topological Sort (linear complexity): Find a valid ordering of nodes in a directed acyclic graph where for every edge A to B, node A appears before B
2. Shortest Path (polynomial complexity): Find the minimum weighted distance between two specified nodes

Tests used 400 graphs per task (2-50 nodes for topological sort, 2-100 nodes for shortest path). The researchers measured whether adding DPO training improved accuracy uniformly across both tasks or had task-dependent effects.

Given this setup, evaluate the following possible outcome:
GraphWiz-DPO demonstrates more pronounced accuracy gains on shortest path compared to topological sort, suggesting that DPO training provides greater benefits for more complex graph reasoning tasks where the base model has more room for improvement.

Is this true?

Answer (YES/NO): NO